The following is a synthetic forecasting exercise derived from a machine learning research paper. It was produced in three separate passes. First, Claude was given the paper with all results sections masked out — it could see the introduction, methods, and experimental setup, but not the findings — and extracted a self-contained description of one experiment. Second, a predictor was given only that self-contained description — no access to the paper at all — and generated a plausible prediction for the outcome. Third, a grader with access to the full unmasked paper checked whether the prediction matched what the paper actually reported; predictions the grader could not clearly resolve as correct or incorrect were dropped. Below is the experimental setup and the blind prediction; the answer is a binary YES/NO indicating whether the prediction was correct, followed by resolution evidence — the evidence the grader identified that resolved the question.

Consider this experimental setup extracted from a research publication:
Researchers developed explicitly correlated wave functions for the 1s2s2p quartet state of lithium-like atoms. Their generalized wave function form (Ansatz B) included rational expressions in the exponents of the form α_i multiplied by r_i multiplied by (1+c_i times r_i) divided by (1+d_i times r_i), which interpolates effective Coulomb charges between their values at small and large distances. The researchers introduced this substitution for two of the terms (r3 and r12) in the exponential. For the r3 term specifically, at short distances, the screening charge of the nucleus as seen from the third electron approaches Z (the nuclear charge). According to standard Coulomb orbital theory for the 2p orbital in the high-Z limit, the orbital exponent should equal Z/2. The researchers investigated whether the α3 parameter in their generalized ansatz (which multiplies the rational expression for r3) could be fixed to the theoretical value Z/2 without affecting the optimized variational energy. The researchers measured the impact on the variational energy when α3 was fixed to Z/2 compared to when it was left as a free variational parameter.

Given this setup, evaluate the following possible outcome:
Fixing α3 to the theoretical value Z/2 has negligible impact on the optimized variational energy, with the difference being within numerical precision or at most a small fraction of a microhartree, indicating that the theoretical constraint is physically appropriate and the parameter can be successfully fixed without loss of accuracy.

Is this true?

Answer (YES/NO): YES